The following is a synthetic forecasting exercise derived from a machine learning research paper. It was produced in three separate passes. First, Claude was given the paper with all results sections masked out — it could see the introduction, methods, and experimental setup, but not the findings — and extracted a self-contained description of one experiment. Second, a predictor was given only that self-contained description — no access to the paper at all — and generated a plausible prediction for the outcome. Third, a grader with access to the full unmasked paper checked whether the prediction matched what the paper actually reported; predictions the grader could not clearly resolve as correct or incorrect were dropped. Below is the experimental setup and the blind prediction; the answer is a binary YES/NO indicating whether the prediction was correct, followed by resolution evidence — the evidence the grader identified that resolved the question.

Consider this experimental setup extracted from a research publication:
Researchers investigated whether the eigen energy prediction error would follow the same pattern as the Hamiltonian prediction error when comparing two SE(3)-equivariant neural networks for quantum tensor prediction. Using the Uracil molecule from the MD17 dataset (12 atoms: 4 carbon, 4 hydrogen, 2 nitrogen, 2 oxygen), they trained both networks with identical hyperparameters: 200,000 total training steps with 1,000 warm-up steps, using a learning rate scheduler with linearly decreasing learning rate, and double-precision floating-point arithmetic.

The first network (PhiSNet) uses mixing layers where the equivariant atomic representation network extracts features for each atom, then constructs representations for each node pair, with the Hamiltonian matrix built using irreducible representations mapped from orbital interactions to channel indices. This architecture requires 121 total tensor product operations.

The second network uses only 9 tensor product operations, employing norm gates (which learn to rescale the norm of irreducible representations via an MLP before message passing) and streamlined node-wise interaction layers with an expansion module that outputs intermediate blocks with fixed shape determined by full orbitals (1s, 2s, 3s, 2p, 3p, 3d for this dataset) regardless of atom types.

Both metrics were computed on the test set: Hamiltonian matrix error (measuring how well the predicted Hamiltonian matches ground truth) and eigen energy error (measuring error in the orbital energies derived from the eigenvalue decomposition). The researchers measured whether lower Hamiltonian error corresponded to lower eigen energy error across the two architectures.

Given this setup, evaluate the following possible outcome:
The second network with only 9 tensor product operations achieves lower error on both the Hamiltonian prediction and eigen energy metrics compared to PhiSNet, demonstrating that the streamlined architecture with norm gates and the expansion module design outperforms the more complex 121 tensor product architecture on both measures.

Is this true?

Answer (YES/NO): NO